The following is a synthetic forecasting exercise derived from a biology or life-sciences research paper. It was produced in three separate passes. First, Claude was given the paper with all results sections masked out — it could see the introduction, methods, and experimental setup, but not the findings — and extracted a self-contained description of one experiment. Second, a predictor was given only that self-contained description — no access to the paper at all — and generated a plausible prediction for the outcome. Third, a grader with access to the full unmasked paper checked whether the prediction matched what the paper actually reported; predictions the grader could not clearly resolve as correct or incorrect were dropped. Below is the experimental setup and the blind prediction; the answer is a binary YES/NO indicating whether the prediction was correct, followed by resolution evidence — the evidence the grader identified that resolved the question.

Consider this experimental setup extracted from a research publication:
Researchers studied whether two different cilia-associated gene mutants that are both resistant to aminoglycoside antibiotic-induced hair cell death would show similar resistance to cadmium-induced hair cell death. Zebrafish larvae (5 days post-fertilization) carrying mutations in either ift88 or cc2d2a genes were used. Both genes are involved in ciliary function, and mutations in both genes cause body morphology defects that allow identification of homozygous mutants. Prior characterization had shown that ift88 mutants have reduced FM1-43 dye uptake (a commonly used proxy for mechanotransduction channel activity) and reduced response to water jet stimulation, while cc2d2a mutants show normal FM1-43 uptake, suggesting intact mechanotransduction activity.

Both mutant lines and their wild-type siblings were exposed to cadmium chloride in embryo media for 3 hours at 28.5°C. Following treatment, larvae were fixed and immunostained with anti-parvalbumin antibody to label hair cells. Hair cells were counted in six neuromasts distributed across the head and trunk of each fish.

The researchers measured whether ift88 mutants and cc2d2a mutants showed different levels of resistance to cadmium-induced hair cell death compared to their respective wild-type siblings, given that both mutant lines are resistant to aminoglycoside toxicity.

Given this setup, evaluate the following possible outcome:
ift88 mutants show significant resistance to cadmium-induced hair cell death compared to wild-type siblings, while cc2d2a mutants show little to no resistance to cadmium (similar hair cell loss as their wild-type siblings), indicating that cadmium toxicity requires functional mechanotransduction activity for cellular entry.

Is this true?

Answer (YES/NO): YES